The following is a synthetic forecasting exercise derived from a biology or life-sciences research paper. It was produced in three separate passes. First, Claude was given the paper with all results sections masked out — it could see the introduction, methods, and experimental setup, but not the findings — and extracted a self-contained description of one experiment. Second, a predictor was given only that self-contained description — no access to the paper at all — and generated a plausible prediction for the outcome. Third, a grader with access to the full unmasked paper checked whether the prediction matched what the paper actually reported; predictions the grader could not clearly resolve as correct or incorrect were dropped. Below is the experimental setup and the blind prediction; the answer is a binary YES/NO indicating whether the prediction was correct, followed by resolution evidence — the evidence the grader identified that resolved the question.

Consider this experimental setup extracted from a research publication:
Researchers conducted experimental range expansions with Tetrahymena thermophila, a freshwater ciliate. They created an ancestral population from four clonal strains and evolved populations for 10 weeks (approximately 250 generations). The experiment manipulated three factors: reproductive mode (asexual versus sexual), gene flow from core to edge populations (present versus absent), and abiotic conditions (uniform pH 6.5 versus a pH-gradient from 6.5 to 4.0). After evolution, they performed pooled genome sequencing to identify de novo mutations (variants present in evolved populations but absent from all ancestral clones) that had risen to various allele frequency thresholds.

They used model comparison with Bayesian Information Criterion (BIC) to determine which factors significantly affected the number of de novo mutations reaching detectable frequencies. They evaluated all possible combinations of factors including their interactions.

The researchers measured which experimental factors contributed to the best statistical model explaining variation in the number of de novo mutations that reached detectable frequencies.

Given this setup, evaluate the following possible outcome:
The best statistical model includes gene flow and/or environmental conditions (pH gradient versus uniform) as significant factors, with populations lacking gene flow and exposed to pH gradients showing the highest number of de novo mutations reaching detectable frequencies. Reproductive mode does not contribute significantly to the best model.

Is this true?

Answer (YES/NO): NO